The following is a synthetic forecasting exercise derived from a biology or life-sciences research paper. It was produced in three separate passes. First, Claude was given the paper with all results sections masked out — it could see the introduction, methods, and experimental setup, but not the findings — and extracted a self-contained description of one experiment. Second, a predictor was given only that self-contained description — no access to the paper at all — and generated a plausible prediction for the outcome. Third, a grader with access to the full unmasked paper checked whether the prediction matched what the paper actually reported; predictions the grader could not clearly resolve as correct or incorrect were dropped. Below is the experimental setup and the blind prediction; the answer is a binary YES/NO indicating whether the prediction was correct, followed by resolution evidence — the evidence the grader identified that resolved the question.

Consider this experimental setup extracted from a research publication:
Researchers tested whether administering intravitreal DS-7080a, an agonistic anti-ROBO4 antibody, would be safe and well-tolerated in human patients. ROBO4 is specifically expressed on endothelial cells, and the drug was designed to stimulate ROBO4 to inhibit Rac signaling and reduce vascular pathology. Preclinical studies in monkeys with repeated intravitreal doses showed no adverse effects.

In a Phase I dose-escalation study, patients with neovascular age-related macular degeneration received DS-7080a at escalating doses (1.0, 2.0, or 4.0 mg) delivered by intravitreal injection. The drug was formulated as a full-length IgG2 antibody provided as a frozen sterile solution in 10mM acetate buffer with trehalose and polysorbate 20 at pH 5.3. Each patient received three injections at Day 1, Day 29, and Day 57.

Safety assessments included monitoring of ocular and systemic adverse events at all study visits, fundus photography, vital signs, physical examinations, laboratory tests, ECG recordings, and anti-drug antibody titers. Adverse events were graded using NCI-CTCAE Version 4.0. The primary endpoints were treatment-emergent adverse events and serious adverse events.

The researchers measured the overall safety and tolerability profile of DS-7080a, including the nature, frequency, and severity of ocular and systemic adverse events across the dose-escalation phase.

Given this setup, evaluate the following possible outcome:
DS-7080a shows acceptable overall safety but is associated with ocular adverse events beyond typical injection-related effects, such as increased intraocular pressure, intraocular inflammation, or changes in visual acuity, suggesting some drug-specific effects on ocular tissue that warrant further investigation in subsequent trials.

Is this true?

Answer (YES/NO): NO